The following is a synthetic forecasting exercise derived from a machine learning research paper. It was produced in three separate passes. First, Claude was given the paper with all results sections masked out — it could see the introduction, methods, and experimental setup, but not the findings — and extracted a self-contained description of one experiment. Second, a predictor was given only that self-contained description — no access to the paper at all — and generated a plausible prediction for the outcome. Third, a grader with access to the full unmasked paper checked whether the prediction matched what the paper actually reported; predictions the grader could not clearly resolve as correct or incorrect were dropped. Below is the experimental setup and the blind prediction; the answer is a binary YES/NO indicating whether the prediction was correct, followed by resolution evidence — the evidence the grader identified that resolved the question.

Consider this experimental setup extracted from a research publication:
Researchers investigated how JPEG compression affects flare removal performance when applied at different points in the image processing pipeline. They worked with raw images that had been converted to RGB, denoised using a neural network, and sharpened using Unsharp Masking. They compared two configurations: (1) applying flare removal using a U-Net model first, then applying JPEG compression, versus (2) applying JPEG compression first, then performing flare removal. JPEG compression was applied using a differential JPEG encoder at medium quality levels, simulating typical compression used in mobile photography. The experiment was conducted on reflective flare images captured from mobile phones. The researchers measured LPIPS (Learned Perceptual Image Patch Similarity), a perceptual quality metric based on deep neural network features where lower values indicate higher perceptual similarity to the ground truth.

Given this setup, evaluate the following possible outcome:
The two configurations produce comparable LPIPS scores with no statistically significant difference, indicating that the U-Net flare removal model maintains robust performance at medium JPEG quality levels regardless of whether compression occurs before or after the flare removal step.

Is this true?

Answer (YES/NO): NO